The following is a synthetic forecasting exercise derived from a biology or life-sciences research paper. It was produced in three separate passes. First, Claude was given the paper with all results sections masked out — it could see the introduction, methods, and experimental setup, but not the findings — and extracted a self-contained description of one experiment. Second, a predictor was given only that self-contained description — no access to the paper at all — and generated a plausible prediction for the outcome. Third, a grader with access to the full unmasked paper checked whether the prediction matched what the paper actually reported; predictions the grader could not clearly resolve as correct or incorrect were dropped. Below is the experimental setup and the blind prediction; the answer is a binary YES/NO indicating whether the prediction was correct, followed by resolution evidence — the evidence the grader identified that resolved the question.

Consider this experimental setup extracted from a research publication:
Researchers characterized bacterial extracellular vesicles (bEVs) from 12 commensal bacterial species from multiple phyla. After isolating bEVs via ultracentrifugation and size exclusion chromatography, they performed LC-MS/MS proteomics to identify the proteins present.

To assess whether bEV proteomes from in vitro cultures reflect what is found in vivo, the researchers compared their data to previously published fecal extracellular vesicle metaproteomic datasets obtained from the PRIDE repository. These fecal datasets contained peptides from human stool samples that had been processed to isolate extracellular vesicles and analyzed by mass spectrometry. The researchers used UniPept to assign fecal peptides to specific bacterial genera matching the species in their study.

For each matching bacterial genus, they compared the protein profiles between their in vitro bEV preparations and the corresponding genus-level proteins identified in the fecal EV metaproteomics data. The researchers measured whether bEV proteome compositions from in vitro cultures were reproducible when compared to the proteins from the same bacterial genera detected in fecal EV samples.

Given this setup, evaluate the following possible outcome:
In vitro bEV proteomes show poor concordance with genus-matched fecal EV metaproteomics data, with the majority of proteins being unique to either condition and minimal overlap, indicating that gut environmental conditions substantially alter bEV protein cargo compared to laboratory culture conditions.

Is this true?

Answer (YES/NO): NO